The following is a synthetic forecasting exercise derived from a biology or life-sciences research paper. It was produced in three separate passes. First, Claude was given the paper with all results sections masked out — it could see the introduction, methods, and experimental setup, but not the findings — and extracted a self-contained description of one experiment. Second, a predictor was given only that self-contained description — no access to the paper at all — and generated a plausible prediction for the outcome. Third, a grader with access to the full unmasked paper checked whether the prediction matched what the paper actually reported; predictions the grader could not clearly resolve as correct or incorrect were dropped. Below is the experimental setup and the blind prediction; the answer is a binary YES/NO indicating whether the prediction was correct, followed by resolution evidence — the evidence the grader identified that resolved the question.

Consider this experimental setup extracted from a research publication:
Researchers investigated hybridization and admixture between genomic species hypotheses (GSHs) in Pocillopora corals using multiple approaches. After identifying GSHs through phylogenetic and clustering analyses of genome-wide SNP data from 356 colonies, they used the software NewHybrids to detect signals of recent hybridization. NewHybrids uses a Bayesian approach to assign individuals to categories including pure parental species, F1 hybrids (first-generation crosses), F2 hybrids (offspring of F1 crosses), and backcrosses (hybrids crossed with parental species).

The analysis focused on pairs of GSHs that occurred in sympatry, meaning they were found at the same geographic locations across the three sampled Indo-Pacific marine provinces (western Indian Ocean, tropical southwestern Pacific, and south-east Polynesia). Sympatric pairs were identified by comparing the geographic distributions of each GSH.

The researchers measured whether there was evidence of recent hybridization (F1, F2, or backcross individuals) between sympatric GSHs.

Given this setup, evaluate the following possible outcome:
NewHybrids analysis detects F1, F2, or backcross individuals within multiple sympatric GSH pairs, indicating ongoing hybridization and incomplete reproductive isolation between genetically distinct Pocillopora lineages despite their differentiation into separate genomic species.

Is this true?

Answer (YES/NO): NO